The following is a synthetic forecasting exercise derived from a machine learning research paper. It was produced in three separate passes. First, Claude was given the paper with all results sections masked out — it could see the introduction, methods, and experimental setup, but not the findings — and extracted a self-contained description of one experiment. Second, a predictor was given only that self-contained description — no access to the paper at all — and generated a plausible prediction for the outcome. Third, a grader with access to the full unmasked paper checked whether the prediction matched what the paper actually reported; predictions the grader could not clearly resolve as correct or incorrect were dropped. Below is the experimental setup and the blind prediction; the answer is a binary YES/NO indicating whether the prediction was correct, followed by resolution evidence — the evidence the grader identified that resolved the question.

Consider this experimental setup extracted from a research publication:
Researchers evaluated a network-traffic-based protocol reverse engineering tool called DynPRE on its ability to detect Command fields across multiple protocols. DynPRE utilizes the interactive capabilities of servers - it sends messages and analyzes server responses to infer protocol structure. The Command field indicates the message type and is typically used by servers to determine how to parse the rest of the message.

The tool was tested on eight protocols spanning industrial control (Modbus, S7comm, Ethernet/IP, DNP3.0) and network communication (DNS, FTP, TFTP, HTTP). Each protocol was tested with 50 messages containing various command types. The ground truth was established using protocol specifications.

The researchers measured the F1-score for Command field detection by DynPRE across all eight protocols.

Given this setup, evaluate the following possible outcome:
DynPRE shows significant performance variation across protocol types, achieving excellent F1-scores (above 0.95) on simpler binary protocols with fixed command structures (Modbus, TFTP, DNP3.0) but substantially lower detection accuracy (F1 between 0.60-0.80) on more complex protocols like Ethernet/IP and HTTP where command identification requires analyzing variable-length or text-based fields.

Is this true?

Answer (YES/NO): NO